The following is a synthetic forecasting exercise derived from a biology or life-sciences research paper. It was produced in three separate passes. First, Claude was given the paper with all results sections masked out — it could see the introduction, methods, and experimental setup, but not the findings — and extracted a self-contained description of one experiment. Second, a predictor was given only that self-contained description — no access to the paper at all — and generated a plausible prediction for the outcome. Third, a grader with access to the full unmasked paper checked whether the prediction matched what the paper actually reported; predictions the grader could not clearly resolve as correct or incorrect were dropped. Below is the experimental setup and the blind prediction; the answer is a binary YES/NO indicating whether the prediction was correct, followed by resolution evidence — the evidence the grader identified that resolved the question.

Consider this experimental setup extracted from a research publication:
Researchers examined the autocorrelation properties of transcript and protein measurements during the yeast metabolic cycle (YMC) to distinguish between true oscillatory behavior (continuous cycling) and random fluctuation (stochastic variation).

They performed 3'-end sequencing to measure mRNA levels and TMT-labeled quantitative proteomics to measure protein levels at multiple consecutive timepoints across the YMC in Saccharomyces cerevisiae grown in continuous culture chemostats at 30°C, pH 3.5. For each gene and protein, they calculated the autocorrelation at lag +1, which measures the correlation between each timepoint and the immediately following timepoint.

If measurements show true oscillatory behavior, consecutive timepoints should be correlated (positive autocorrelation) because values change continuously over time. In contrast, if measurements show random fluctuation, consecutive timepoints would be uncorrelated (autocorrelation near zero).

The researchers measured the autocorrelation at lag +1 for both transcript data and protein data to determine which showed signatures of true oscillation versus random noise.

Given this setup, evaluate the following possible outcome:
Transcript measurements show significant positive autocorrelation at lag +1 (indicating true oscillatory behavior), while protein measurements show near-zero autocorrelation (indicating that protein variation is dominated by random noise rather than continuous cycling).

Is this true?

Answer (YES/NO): YES